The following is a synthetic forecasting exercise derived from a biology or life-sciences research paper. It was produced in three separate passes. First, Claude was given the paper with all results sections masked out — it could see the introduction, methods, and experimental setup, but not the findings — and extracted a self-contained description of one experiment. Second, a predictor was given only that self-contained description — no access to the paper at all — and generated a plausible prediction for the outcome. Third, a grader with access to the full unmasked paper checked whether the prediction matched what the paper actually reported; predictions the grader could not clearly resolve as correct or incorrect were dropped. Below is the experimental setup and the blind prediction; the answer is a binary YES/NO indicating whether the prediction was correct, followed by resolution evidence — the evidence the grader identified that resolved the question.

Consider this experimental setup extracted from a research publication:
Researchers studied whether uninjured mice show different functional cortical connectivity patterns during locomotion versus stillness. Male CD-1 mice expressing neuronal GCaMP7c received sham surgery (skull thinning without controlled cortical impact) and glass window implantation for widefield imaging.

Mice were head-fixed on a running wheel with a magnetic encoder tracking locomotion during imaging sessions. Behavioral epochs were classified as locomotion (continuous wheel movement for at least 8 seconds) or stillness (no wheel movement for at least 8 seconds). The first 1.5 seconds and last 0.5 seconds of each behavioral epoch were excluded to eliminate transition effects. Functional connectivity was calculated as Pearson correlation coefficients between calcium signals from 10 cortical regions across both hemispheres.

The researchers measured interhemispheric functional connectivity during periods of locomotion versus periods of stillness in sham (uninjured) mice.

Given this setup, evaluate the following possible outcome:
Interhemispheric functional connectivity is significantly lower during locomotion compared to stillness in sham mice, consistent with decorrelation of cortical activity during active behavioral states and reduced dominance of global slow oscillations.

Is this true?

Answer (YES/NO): YES